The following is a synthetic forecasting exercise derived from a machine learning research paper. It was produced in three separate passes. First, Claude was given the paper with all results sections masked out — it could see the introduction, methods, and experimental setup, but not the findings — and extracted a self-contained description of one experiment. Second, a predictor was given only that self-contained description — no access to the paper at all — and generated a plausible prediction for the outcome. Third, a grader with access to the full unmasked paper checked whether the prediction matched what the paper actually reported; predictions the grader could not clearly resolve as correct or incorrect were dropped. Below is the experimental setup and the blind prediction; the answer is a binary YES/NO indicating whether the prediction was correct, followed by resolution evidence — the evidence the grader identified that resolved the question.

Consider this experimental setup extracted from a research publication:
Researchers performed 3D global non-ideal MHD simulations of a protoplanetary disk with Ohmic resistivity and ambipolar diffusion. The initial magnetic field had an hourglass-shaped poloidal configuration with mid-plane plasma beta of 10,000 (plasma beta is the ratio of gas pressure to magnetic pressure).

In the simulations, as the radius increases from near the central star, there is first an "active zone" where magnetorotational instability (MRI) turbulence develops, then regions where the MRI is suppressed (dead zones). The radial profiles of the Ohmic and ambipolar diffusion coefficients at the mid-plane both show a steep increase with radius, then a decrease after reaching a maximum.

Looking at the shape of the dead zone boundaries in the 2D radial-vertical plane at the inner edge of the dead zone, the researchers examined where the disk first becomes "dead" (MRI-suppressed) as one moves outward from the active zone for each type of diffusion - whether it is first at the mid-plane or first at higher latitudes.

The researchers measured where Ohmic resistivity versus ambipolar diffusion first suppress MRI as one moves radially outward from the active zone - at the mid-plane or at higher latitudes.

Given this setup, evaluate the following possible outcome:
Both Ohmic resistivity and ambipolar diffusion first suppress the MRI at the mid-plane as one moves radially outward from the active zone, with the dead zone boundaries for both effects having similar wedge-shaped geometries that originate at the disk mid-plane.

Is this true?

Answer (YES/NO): NO